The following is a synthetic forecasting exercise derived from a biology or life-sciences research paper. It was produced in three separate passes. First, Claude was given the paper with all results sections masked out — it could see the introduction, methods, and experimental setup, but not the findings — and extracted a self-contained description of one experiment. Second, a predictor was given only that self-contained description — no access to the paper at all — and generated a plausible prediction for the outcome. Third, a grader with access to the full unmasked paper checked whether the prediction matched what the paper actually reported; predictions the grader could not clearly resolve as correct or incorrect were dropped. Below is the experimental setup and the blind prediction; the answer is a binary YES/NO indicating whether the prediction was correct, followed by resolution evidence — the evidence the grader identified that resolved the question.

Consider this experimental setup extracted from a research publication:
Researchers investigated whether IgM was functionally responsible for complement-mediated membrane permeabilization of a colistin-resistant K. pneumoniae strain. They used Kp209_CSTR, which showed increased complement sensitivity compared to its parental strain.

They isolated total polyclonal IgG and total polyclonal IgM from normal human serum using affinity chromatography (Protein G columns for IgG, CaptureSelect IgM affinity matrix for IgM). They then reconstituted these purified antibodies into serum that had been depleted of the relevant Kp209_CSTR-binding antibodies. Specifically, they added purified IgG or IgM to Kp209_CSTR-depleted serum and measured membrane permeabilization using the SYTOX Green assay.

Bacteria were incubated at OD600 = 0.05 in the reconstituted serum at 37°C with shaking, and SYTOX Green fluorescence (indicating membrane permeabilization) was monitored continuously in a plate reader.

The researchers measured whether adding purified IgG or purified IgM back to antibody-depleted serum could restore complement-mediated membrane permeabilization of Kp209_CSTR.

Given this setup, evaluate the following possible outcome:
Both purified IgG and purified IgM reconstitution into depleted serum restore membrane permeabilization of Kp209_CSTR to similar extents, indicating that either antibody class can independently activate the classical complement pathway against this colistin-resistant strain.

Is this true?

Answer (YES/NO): NO